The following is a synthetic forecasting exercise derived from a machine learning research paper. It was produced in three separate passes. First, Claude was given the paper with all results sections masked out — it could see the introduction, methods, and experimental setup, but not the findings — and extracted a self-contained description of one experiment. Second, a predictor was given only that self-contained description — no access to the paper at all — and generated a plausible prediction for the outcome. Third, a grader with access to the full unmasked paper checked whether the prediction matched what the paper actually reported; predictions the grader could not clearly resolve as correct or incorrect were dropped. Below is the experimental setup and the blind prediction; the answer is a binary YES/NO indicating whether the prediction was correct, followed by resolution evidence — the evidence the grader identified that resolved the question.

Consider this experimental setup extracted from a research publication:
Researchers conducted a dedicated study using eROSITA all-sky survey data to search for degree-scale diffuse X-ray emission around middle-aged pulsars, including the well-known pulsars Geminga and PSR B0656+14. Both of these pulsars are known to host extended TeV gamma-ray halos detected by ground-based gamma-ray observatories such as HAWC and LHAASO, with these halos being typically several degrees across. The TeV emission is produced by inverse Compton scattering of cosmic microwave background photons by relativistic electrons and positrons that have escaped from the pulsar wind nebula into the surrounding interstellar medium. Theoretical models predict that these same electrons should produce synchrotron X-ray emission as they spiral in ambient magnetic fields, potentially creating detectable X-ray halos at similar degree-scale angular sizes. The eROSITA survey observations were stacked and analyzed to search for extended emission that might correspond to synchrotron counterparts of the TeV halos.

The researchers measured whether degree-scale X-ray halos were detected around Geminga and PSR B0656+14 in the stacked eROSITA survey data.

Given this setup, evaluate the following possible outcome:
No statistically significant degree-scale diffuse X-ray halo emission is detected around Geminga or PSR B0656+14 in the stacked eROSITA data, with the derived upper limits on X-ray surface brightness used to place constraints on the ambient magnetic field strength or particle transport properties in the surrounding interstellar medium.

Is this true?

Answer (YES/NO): YES